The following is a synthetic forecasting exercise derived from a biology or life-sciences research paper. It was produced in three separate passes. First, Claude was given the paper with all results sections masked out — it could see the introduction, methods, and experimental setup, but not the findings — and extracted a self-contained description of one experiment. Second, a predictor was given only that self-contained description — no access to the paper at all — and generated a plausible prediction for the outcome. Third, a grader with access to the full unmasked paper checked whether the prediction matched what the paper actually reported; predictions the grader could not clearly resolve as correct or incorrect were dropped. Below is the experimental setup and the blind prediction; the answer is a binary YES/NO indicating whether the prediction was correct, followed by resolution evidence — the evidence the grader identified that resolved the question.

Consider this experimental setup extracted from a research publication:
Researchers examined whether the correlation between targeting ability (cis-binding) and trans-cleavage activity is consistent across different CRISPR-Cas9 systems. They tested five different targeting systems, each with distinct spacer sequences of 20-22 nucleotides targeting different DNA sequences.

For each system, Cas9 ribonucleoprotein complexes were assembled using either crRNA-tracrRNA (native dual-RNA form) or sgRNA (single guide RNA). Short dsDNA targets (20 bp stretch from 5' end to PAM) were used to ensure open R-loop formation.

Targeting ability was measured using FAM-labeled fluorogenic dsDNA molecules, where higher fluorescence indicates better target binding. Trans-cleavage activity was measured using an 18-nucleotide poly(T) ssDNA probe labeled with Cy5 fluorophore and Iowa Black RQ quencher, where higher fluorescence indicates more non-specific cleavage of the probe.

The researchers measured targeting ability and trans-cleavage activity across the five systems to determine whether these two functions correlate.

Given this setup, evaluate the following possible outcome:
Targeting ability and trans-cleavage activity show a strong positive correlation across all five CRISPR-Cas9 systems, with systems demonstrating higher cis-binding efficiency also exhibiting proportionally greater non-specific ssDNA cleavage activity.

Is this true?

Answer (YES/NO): NO